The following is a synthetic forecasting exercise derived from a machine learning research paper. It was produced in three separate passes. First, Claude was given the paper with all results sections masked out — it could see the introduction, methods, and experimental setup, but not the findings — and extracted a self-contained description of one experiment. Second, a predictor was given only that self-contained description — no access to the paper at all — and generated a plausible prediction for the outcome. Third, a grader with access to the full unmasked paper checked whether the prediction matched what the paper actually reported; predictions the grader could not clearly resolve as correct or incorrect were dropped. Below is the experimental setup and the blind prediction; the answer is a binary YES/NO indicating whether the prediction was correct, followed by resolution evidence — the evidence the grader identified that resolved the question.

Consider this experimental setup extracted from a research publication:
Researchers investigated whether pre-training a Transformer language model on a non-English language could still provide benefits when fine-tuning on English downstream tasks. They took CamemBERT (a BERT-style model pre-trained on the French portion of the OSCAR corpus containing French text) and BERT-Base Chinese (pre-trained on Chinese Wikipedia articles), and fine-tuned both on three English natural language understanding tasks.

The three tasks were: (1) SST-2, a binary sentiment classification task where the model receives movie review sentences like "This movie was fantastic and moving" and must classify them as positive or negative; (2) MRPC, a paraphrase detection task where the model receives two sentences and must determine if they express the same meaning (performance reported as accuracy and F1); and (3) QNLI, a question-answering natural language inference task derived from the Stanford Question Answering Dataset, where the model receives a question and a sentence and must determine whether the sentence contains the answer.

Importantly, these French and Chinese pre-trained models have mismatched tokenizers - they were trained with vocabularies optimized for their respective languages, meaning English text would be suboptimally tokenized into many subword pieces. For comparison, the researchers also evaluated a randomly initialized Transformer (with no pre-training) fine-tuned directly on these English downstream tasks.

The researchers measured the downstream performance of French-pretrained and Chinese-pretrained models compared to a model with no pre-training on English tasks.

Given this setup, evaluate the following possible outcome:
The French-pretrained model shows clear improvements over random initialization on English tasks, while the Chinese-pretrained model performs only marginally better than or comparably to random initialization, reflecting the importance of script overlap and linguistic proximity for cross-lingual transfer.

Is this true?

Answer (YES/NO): NO